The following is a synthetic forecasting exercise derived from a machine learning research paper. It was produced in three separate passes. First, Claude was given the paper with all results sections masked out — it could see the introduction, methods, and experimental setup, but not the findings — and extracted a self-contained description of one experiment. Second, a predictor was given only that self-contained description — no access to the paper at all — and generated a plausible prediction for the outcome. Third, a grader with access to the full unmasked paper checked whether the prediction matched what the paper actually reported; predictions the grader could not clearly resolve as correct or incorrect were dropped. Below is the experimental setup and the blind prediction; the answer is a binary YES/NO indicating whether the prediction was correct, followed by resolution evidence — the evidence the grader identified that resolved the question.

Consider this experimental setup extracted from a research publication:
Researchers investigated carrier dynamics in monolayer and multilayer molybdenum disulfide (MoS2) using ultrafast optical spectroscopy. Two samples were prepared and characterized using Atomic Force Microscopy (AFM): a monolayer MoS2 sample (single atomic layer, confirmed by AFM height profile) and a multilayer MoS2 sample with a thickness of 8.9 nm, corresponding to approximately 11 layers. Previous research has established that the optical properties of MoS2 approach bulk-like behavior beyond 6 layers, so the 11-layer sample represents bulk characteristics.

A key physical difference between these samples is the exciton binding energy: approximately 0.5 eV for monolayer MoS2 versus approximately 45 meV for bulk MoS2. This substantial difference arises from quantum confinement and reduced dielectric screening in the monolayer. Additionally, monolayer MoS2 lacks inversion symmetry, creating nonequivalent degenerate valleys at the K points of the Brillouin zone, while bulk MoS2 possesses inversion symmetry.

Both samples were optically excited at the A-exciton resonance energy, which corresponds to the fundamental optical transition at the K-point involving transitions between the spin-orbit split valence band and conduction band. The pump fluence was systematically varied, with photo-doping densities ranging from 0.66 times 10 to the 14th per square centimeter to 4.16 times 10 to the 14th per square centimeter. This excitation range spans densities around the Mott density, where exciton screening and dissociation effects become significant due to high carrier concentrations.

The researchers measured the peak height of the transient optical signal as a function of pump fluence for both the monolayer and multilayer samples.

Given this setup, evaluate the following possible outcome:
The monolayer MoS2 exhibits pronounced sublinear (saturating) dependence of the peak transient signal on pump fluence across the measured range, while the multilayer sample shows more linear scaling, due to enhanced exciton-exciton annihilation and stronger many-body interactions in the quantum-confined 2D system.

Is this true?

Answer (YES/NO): NO